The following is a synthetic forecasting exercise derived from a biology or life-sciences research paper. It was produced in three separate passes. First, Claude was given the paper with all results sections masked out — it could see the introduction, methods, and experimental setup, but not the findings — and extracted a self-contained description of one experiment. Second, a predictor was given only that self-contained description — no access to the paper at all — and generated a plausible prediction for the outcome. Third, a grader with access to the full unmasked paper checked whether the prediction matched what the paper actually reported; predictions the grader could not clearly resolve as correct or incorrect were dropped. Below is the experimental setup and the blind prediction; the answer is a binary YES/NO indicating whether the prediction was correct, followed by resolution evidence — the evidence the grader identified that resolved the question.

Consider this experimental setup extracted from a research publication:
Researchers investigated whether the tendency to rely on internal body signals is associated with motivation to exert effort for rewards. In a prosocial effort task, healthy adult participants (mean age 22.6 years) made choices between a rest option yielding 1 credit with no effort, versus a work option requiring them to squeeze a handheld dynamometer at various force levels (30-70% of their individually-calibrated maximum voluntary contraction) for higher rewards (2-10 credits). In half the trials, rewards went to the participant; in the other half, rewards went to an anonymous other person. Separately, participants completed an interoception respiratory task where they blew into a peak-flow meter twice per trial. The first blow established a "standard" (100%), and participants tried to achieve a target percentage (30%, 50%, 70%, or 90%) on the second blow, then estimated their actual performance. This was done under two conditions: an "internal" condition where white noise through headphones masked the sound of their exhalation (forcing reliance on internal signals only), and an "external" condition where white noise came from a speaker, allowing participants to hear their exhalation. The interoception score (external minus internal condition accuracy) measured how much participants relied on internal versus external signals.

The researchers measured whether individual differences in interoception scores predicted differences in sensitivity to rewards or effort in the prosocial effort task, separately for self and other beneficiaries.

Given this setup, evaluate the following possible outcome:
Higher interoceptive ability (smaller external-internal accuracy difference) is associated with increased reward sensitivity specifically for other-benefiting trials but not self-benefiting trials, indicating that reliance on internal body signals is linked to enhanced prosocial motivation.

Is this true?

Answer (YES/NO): NO